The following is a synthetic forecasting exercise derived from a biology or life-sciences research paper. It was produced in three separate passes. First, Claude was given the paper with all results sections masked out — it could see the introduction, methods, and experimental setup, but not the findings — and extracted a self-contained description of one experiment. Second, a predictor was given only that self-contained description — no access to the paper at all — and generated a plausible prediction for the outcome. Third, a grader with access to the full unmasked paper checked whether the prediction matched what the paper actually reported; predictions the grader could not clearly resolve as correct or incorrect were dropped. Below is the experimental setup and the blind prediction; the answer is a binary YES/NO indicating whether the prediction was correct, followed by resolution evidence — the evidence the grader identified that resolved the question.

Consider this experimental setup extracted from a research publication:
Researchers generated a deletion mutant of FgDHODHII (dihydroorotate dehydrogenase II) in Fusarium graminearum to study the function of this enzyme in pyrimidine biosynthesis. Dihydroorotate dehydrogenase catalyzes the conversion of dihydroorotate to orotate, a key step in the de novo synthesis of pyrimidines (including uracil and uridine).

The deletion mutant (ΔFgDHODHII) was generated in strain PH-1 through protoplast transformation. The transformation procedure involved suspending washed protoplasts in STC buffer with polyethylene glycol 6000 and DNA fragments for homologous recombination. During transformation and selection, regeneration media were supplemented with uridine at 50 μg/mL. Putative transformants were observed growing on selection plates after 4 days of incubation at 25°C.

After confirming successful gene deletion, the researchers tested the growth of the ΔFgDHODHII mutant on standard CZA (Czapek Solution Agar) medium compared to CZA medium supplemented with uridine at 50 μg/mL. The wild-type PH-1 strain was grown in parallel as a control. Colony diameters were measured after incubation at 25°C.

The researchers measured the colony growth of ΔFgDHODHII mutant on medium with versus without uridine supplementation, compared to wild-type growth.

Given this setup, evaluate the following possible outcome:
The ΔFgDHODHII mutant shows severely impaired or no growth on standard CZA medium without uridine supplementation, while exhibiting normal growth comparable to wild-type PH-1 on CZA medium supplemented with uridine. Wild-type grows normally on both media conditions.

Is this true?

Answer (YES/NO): YES